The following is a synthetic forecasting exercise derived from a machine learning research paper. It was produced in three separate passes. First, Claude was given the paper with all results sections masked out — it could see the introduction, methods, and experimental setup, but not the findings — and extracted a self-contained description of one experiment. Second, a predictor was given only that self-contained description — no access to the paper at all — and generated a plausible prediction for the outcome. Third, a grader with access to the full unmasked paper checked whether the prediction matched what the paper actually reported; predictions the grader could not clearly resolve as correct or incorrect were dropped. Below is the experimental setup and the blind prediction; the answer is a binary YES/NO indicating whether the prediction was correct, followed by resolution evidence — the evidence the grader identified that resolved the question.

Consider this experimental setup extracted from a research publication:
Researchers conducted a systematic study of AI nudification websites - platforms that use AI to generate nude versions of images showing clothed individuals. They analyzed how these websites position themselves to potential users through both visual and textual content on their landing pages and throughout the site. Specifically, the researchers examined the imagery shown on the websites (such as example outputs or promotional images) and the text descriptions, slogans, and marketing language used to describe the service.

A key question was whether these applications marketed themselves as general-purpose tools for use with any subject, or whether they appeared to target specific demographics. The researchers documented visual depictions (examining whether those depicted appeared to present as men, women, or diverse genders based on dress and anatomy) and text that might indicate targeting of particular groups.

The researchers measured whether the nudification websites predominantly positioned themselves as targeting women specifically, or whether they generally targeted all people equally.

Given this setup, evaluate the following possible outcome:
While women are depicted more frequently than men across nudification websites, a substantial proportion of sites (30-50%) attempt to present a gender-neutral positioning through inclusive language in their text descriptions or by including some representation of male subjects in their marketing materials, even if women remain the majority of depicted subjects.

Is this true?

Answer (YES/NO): NO